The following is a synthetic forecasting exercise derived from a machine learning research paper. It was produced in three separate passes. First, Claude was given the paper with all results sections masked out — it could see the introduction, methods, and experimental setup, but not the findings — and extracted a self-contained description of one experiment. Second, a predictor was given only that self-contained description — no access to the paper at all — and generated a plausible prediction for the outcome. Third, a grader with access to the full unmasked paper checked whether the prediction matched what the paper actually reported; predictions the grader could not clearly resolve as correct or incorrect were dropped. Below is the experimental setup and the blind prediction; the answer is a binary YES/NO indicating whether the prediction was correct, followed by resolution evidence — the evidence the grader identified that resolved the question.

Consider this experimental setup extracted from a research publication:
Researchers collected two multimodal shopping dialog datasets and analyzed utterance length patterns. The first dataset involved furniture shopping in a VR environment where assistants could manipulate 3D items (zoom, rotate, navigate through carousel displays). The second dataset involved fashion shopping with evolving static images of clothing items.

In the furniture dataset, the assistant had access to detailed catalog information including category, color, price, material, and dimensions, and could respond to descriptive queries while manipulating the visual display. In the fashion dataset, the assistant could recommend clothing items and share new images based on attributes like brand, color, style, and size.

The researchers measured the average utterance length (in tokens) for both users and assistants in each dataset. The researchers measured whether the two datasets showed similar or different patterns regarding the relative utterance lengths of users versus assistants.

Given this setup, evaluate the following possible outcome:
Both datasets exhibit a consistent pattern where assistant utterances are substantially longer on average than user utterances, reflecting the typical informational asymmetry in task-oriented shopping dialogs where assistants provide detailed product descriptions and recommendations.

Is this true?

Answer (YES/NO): NO